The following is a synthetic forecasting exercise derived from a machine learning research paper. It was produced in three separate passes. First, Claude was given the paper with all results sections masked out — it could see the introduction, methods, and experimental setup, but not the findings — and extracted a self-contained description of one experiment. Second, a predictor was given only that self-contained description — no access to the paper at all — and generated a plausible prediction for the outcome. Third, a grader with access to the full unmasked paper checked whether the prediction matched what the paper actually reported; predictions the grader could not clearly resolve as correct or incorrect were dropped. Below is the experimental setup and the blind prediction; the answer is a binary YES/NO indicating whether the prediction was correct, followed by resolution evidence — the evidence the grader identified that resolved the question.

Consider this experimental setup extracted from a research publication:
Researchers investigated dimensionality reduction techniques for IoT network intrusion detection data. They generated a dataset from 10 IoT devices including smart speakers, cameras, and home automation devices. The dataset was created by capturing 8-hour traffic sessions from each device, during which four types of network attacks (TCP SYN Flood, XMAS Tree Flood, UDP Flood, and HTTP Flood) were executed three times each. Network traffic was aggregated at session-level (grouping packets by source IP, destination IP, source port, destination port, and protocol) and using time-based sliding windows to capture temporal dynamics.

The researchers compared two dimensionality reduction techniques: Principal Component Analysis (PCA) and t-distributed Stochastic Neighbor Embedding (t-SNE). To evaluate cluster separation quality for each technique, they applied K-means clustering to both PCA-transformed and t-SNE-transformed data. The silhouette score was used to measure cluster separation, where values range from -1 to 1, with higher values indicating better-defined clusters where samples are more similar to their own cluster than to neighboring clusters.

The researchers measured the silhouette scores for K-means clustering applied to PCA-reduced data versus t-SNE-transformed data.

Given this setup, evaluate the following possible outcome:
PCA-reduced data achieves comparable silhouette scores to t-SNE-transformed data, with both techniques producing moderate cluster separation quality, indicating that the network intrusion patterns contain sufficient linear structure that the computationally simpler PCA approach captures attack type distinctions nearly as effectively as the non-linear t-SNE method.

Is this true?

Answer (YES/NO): NO